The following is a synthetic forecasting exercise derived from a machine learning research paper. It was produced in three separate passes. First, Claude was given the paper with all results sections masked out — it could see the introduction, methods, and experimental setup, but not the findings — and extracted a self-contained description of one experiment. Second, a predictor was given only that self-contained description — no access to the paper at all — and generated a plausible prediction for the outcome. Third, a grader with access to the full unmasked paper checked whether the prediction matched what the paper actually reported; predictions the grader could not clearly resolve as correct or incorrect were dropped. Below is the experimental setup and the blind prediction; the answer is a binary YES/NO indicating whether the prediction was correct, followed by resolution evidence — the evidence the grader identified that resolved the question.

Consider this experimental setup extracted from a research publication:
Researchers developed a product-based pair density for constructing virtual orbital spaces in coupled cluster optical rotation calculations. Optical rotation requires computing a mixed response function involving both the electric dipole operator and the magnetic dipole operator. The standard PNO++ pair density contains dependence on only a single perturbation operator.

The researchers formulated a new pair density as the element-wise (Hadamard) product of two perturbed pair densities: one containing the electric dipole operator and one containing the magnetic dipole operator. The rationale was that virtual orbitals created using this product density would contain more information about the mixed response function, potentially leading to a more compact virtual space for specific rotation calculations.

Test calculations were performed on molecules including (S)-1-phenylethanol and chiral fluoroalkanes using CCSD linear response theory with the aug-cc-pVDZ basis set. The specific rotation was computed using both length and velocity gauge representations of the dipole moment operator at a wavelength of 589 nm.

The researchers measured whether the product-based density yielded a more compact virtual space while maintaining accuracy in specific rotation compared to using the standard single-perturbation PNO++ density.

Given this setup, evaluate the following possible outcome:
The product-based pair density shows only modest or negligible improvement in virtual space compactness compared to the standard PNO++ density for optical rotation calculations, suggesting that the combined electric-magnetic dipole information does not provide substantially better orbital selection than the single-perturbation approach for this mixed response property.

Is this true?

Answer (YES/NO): NO